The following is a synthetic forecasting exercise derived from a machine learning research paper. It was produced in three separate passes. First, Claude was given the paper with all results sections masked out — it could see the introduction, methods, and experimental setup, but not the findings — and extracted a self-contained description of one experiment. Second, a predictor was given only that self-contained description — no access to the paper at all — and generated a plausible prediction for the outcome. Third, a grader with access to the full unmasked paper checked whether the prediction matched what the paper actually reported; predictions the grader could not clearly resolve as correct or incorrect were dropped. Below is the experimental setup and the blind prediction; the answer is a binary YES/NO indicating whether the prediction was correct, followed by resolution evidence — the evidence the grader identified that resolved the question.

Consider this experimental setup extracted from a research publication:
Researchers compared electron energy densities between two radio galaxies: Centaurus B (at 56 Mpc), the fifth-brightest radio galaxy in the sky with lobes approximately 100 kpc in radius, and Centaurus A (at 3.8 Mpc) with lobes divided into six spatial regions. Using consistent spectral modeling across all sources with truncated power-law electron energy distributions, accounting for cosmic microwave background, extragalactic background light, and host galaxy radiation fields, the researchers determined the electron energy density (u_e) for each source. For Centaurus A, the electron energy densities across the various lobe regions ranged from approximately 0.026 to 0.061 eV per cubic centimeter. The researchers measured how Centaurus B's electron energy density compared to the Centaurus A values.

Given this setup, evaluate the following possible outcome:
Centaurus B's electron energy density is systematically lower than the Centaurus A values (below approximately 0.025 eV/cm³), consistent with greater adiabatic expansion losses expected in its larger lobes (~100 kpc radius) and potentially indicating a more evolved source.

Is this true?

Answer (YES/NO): NO